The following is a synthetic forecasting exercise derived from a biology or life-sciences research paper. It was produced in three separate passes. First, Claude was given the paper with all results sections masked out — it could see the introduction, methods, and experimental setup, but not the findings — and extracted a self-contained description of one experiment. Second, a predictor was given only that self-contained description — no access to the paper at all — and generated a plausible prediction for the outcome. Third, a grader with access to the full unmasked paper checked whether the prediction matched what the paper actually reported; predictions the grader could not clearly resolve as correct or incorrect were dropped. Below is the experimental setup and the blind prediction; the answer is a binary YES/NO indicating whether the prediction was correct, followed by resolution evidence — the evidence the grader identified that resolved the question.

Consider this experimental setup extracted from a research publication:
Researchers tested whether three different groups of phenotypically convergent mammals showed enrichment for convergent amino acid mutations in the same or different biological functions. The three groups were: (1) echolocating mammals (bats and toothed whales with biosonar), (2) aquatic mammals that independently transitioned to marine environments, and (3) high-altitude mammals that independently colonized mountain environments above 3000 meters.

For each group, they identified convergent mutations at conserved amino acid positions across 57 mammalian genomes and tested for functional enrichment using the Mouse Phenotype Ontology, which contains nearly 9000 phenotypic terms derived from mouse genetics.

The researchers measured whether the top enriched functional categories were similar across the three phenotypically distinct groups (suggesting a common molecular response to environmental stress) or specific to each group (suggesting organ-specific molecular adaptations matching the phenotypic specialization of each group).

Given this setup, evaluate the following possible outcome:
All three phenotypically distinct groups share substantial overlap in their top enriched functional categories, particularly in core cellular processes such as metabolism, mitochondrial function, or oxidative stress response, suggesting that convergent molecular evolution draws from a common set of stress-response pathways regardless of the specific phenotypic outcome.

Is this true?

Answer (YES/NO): NO